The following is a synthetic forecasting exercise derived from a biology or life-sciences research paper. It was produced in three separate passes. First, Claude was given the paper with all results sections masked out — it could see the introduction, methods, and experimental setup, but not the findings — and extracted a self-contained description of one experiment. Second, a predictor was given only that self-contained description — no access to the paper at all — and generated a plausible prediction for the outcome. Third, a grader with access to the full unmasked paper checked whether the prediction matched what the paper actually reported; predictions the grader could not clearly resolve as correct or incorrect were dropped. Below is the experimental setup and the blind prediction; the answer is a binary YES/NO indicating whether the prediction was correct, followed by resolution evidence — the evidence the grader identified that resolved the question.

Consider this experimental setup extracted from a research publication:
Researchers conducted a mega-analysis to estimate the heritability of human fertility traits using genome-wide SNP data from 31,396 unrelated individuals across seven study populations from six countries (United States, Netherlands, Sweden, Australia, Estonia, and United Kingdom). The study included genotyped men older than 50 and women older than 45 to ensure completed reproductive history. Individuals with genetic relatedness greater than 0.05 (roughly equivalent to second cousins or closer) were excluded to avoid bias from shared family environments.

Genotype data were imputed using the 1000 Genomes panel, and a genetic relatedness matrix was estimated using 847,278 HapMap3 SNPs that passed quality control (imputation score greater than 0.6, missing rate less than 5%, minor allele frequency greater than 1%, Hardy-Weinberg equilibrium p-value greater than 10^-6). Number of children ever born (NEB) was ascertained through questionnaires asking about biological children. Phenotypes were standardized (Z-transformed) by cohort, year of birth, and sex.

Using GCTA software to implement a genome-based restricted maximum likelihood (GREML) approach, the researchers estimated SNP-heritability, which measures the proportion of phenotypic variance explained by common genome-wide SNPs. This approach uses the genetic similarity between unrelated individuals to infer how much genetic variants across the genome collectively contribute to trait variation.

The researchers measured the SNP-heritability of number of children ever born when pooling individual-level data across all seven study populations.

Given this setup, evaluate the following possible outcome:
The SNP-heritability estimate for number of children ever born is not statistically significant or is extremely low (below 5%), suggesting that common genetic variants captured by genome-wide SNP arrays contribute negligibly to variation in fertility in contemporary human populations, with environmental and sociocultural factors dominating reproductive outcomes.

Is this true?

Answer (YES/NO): NO